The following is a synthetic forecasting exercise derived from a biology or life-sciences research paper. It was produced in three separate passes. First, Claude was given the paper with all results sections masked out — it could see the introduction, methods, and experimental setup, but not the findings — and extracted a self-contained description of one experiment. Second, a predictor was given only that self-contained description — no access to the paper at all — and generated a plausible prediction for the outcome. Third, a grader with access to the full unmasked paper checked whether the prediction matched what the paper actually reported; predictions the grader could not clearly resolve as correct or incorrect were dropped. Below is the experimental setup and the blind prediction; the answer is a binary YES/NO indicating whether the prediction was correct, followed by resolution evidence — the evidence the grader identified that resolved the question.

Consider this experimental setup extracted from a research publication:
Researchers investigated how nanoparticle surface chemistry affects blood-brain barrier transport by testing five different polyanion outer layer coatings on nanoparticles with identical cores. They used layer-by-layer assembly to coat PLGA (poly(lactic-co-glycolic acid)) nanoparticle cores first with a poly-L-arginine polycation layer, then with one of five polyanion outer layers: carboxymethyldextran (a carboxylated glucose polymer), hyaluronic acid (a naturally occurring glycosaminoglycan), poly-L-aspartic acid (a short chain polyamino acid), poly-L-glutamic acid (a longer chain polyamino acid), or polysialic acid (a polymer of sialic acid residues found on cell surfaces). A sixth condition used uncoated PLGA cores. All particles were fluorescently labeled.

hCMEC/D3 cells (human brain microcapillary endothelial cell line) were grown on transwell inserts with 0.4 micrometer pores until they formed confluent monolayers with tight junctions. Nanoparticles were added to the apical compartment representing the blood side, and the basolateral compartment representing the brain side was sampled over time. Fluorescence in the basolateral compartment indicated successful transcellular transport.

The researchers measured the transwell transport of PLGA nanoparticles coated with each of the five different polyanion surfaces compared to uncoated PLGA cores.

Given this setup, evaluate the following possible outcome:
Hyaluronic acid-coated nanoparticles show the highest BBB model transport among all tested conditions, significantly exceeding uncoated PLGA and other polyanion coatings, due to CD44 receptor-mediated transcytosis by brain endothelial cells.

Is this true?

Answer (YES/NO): NO